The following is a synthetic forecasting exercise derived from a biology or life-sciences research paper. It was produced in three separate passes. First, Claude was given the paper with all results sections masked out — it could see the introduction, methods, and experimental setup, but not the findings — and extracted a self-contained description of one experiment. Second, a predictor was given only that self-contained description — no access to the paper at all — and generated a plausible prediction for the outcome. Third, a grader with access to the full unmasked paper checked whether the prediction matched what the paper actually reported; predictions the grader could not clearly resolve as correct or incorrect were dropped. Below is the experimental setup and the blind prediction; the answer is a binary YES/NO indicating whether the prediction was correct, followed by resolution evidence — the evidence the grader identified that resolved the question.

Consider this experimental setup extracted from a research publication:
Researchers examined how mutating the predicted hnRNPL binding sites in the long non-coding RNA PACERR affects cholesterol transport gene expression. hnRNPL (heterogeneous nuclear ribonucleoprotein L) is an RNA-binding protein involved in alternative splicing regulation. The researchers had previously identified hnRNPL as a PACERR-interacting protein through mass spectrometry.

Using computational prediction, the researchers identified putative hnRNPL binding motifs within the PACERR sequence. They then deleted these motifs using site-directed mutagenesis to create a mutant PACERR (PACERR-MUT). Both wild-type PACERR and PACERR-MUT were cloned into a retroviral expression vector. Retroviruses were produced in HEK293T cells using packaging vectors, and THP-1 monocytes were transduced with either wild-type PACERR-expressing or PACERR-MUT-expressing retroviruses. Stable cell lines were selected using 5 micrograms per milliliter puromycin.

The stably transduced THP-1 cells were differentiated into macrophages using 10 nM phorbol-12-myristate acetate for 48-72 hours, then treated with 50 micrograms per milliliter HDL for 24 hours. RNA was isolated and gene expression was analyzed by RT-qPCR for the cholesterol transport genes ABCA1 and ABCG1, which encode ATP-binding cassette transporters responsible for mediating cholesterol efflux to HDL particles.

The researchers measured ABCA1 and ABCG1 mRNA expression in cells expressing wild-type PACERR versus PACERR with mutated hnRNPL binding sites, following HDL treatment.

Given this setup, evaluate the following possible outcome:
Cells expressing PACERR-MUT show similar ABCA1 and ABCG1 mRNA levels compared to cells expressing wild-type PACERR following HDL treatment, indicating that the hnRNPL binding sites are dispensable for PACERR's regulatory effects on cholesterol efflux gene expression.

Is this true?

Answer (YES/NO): NO